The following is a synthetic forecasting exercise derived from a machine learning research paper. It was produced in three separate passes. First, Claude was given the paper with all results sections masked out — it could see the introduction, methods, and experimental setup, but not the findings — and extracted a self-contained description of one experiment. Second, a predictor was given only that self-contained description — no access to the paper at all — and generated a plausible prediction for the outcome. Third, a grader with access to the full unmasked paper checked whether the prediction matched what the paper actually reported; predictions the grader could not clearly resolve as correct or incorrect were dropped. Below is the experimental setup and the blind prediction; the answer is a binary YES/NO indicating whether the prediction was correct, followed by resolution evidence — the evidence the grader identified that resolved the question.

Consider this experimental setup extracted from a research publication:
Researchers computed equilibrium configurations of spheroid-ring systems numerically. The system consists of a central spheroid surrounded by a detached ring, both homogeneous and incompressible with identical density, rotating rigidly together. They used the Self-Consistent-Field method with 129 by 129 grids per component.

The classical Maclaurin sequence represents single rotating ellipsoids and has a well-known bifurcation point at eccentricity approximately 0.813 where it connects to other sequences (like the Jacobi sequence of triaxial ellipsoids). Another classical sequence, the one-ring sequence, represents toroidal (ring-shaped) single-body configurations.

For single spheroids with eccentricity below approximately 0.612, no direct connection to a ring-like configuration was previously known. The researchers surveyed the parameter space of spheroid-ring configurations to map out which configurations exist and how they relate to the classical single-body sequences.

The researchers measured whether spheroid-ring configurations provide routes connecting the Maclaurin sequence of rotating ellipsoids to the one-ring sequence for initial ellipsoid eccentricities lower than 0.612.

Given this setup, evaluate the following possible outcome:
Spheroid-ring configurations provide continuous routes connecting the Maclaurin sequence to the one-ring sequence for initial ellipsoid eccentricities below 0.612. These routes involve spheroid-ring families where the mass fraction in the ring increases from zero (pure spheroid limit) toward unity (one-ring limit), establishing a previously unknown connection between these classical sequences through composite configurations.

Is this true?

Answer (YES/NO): YES